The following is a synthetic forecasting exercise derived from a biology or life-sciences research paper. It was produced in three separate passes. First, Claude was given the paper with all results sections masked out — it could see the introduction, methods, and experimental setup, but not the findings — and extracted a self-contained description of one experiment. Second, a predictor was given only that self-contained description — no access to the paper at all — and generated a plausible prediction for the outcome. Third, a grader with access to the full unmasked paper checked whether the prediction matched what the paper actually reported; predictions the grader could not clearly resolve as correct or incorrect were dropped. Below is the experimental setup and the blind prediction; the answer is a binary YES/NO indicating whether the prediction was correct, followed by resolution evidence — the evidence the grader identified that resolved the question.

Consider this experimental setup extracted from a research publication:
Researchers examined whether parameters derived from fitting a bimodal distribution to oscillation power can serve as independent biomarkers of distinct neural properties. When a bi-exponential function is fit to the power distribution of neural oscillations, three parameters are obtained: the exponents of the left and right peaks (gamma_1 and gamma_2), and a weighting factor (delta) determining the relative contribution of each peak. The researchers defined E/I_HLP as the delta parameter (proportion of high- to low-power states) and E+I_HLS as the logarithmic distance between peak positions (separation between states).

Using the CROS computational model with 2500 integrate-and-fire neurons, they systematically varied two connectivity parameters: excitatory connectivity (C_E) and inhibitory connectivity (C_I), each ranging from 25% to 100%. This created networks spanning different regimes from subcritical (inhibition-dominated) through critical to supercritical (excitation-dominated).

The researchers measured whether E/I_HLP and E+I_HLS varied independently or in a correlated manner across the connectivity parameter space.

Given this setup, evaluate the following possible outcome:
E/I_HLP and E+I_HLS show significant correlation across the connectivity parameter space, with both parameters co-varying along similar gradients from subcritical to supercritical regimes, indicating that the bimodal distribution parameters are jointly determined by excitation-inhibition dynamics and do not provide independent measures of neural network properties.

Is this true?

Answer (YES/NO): NO